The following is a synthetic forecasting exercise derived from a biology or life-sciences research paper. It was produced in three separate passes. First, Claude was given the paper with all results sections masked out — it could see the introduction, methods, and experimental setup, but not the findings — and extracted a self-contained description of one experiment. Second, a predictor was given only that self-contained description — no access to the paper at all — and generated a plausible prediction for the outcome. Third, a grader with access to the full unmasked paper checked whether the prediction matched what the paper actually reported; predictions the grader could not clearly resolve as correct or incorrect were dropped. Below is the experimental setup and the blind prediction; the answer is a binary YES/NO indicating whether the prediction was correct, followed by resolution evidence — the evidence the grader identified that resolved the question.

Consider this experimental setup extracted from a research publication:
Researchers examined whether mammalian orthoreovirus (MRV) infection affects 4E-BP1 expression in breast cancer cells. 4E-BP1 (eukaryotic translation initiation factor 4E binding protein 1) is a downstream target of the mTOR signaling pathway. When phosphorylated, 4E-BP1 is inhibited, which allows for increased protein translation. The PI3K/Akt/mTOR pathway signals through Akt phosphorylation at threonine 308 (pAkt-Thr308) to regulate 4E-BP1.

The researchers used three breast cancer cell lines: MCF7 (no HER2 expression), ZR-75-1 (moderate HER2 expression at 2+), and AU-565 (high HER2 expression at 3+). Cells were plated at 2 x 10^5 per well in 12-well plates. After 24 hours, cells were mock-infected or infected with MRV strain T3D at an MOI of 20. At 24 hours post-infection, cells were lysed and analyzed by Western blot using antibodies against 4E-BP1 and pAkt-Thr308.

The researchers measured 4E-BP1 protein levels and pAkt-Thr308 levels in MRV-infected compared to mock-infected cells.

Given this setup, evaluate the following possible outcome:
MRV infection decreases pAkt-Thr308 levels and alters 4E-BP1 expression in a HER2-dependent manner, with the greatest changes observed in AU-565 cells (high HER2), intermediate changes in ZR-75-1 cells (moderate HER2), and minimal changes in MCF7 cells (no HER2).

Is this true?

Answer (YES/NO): NO